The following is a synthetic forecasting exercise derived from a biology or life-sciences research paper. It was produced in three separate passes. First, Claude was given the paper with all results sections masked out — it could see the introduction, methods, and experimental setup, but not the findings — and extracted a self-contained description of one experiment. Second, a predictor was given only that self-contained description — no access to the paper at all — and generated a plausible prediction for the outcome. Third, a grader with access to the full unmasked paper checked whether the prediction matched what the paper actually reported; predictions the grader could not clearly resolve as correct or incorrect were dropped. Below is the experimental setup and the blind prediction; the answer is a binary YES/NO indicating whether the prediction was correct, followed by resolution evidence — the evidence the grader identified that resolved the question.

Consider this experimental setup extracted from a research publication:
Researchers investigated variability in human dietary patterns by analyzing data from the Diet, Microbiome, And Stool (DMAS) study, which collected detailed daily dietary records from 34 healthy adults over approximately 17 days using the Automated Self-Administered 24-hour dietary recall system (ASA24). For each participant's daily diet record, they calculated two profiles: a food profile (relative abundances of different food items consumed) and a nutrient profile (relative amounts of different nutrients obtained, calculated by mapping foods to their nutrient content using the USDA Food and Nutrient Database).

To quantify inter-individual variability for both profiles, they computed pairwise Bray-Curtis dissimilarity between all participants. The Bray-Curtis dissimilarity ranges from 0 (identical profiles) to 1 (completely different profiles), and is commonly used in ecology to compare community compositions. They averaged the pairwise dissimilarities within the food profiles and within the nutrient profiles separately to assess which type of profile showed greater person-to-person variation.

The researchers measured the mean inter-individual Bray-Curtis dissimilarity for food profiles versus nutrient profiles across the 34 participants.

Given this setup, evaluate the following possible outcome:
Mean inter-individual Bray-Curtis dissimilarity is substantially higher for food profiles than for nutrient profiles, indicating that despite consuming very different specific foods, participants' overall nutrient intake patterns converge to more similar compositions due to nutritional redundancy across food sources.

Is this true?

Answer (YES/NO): YES